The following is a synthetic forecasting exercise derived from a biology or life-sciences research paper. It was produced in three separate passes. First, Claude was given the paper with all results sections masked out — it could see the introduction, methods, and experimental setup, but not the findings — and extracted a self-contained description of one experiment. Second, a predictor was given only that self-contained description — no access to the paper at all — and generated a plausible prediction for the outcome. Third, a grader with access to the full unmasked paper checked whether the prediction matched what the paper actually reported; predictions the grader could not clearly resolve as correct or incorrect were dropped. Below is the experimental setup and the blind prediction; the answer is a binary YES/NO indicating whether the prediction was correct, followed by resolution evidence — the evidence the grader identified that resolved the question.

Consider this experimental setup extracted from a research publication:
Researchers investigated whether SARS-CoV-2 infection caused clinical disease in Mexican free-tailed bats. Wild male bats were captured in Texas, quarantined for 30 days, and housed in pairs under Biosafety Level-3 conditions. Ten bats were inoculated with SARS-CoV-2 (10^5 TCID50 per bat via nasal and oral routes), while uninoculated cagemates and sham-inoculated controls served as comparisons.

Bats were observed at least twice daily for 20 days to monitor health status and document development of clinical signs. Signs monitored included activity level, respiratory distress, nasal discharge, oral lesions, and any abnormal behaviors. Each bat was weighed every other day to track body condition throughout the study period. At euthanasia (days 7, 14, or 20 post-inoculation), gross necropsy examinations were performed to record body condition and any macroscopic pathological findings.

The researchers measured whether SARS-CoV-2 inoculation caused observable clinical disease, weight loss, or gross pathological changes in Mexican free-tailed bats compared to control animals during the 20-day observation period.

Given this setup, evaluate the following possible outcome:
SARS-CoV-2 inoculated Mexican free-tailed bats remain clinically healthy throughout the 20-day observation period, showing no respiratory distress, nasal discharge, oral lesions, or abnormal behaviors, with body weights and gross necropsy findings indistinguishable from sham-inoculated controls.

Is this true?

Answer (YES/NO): NO